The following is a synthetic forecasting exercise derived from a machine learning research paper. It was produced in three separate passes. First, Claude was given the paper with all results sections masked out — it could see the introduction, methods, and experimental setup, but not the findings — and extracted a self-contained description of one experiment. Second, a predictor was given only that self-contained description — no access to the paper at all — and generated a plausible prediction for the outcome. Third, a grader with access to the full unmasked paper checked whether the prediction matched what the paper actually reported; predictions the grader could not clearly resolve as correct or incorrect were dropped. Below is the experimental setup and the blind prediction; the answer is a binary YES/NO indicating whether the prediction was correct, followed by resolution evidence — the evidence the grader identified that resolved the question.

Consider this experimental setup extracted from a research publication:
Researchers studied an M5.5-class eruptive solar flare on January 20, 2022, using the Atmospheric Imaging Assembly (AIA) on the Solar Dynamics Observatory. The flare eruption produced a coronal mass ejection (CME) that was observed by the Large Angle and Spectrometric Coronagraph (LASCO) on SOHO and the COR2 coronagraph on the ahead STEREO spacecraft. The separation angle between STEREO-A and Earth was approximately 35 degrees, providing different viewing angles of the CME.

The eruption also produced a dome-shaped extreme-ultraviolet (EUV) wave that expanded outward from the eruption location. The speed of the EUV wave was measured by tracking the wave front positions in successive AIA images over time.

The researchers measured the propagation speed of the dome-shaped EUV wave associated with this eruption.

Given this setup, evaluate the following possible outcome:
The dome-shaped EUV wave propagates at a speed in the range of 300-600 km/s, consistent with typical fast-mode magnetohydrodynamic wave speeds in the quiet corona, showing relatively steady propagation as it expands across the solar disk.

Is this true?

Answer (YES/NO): NO